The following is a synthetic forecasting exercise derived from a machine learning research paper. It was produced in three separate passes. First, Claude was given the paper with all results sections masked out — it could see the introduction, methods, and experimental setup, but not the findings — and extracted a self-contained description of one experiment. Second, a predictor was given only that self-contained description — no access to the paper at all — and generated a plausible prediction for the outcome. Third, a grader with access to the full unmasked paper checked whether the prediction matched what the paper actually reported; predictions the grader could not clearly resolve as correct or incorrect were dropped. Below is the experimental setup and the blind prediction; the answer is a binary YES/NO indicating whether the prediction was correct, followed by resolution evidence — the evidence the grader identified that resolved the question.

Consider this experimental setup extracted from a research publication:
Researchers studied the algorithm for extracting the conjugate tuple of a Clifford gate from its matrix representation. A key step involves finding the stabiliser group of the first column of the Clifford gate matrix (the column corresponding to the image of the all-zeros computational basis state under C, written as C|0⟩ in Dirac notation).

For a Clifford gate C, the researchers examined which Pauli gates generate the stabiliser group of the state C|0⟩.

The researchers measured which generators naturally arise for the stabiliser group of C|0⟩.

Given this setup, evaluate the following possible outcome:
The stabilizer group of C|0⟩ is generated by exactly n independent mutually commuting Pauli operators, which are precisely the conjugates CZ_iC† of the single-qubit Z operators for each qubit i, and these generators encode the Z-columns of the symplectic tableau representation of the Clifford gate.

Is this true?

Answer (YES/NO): YES